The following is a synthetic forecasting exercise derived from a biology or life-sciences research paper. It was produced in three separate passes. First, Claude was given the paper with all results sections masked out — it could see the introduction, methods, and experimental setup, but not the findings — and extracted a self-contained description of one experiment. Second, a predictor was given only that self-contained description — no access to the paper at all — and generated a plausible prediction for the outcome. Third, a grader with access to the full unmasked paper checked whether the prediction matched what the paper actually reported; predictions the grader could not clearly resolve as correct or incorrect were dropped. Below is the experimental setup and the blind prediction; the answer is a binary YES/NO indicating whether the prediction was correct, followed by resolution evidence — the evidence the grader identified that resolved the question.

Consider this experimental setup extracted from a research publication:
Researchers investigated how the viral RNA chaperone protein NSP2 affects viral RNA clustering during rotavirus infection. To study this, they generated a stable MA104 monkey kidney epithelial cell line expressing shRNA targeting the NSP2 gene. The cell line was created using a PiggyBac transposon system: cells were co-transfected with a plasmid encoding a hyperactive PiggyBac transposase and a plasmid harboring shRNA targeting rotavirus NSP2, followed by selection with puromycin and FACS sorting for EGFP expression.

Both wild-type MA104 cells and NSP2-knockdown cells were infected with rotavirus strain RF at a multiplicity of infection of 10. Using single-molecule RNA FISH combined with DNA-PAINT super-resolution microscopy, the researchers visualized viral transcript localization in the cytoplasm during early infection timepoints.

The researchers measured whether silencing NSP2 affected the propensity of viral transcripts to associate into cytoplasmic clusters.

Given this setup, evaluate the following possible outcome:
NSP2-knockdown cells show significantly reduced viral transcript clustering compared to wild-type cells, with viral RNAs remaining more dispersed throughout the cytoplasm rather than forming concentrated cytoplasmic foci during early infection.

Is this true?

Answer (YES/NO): YES